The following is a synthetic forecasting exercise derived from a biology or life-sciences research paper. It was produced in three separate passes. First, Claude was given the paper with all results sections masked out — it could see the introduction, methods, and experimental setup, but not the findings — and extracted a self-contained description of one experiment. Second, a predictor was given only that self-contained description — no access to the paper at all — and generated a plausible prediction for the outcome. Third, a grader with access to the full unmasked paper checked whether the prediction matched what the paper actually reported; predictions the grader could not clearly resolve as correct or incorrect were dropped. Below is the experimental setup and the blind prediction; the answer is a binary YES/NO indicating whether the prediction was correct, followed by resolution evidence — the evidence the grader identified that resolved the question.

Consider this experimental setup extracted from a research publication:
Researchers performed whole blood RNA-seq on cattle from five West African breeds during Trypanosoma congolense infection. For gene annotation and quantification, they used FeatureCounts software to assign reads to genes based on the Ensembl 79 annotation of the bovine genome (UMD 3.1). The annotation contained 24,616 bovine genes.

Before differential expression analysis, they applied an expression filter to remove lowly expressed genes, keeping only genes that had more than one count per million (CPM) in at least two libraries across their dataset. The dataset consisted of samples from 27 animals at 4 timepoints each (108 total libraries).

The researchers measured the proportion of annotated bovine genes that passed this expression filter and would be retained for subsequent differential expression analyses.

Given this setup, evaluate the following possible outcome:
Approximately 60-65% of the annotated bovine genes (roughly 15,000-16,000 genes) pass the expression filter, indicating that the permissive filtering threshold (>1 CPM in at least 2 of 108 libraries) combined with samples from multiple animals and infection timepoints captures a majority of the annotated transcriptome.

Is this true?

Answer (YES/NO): NO